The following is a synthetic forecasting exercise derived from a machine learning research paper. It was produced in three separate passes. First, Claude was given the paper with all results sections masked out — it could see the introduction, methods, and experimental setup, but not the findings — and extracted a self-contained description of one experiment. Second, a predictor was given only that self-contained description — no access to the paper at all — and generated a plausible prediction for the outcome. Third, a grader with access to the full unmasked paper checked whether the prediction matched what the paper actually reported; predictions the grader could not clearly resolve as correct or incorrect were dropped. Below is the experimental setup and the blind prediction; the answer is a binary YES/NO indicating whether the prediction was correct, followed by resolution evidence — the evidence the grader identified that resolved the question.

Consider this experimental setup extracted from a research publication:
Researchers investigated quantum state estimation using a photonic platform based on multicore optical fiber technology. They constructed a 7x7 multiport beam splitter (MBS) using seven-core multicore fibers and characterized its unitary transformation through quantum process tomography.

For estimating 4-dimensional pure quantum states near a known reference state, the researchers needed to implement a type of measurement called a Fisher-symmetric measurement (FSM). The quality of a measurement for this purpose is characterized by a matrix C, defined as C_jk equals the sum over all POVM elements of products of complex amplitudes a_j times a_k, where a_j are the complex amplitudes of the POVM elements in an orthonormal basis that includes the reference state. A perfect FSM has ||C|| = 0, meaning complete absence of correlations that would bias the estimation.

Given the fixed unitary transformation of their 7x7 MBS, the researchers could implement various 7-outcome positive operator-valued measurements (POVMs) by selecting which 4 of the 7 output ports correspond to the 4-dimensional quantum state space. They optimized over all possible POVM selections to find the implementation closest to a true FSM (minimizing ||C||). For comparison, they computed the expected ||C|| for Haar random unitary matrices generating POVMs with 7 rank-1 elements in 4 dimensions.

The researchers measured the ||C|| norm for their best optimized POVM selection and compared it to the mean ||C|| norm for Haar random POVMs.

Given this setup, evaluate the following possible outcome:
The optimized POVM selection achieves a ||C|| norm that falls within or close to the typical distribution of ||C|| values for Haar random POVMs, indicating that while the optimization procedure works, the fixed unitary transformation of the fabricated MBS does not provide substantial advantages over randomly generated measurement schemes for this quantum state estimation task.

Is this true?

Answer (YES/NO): NO